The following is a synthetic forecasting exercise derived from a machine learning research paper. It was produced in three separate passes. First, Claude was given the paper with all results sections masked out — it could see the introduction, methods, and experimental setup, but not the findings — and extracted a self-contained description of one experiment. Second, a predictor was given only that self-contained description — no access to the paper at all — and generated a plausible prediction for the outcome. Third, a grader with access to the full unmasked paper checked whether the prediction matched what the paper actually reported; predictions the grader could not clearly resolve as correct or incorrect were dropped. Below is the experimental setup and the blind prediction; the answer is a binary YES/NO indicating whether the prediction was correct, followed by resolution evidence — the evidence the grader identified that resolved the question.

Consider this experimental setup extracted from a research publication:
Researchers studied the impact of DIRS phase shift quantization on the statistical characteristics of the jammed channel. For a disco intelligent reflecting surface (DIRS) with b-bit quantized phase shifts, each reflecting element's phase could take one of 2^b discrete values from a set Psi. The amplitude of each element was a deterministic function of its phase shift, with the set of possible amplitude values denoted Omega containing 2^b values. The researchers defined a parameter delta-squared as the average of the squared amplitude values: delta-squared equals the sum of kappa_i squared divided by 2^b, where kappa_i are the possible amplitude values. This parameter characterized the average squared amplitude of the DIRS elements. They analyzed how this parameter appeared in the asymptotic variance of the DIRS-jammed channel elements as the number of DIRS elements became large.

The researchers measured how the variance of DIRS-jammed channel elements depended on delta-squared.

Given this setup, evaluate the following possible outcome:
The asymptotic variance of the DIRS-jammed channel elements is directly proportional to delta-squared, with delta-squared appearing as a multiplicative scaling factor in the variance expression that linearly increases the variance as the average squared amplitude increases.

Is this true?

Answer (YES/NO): YES